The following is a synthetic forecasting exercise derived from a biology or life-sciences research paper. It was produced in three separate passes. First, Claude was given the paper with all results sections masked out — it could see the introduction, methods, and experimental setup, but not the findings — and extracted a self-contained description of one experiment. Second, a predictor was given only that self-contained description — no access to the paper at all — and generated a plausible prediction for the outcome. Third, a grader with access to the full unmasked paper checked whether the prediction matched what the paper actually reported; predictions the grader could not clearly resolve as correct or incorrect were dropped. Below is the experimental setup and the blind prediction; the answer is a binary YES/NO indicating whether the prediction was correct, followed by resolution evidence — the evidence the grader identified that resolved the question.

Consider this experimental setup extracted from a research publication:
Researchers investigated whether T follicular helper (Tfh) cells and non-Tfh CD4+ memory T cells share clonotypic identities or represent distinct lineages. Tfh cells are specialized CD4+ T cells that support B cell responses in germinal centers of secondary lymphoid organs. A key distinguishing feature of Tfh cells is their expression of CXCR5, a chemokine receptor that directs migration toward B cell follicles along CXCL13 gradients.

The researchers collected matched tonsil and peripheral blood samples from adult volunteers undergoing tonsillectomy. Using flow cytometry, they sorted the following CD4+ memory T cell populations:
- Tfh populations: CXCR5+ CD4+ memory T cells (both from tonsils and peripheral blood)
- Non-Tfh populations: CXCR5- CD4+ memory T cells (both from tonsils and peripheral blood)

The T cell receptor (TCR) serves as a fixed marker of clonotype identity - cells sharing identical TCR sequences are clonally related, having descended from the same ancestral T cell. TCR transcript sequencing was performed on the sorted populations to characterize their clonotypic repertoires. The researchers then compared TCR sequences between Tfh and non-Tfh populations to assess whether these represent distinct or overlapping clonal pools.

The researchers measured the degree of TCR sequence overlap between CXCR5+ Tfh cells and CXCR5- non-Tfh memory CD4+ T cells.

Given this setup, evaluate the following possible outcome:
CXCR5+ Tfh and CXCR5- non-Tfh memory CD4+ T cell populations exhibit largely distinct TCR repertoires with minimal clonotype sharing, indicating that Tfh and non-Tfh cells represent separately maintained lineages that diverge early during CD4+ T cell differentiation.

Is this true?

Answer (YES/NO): YES